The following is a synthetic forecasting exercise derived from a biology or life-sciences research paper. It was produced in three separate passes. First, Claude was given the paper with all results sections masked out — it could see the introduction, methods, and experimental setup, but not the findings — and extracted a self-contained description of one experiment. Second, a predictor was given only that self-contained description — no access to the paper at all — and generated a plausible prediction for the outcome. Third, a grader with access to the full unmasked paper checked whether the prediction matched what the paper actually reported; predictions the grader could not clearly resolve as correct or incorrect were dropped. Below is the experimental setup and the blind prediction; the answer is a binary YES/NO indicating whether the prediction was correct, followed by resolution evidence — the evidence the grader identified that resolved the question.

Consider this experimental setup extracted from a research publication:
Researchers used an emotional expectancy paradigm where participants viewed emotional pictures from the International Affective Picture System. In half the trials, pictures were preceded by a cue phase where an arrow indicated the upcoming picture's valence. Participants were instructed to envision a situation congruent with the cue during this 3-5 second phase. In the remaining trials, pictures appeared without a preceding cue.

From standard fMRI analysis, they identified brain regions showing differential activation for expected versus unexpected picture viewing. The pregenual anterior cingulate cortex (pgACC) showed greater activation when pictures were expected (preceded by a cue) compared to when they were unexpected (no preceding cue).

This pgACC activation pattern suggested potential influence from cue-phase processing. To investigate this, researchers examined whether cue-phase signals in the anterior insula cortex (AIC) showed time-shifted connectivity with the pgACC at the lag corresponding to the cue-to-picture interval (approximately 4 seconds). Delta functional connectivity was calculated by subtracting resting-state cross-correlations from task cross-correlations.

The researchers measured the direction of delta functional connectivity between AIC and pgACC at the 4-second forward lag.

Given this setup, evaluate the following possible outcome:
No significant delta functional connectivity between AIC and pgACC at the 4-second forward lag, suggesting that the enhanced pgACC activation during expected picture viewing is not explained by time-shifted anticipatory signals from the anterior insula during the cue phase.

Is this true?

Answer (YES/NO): NO